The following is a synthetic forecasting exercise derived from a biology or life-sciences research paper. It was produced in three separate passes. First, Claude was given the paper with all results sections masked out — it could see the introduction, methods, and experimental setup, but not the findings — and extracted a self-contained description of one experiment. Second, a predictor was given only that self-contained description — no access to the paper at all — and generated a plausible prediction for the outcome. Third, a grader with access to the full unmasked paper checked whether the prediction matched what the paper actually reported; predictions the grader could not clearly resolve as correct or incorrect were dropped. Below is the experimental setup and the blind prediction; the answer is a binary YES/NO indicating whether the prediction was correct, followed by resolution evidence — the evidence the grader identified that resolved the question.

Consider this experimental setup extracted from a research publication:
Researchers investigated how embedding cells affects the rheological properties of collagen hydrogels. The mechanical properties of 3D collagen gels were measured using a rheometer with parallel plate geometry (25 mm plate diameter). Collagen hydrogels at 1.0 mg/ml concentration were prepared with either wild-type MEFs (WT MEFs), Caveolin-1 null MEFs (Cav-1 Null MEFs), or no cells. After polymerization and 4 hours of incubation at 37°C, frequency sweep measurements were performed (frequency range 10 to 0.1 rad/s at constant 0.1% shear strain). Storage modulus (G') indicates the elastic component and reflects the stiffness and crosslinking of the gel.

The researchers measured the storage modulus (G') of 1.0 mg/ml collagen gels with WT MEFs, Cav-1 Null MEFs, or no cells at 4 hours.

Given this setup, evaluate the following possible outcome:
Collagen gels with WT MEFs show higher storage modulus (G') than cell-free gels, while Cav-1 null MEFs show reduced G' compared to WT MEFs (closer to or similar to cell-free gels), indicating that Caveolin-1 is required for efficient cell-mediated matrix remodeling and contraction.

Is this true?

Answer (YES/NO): NO